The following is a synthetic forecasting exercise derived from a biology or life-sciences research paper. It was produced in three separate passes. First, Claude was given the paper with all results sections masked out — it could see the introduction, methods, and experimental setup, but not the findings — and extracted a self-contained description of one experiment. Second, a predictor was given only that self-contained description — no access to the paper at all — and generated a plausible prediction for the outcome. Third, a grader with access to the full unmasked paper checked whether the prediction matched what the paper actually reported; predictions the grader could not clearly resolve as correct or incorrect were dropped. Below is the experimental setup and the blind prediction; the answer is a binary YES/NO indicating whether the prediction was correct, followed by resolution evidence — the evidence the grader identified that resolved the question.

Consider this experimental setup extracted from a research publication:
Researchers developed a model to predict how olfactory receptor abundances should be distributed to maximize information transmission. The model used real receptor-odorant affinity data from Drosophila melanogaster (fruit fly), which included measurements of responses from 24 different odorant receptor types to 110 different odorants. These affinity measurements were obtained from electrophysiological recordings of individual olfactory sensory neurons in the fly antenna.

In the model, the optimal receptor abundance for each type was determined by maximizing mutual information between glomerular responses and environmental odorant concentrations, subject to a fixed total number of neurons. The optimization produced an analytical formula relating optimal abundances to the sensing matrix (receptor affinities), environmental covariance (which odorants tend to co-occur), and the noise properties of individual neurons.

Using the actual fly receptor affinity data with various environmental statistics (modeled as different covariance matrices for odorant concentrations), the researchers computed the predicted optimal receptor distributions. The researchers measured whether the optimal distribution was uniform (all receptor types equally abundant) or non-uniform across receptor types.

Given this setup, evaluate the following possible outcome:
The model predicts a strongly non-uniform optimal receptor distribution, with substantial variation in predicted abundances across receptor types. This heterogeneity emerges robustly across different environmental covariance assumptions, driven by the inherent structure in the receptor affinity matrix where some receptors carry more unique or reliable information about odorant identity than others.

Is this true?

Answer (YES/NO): YES